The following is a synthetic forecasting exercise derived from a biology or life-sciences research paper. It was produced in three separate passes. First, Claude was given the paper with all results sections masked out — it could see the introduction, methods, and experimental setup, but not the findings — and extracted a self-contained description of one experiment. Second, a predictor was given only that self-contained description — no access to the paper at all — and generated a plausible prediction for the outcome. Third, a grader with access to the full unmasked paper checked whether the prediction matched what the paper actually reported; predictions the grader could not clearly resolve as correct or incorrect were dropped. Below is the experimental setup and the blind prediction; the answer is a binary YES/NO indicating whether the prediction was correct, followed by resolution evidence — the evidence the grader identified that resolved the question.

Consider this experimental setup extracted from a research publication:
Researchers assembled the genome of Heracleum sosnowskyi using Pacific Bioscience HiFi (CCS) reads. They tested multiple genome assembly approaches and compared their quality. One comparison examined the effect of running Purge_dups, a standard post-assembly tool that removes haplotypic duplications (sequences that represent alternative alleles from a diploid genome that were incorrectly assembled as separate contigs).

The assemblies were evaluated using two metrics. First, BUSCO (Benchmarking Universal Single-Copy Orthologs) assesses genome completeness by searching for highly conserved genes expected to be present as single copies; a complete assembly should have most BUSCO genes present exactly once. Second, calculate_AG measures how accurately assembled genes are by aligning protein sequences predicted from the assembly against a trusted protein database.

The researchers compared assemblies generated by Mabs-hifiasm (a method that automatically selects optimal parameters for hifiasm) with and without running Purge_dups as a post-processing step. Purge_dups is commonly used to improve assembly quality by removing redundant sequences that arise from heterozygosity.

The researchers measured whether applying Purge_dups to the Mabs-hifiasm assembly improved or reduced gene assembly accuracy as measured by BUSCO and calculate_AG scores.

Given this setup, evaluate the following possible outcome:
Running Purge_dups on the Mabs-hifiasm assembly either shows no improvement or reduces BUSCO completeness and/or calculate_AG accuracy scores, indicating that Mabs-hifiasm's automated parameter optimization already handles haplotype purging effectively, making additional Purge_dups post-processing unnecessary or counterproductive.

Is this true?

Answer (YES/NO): YES